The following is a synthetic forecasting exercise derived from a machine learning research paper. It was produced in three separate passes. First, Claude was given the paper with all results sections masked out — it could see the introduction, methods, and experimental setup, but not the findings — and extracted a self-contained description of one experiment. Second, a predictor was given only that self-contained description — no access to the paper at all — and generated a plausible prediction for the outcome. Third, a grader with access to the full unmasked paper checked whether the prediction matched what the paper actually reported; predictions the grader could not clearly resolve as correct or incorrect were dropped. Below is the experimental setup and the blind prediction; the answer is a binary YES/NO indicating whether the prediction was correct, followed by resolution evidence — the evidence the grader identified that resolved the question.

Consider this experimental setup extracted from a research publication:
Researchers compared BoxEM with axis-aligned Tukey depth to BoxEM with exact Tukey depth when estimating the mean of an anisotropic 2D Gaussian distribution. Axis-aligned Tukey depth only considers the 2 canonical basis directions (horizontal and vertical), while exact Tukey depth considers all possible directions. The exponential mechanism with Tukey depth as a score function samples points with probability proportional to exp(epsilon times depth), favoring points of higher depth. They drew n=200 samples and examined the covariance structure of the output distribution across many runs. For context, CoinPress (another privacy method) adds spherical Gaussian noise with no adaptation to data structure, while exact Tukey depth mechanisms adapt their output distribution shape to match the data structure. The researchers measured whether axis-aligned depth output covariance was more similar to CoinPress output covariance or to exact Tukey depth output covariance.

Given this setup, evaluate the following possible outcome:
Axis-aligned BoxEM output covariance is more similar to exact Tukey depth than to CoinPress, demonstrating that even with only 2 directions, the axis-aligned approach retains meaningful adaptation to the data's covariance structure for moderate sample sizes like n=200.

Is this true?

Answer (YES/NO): NO